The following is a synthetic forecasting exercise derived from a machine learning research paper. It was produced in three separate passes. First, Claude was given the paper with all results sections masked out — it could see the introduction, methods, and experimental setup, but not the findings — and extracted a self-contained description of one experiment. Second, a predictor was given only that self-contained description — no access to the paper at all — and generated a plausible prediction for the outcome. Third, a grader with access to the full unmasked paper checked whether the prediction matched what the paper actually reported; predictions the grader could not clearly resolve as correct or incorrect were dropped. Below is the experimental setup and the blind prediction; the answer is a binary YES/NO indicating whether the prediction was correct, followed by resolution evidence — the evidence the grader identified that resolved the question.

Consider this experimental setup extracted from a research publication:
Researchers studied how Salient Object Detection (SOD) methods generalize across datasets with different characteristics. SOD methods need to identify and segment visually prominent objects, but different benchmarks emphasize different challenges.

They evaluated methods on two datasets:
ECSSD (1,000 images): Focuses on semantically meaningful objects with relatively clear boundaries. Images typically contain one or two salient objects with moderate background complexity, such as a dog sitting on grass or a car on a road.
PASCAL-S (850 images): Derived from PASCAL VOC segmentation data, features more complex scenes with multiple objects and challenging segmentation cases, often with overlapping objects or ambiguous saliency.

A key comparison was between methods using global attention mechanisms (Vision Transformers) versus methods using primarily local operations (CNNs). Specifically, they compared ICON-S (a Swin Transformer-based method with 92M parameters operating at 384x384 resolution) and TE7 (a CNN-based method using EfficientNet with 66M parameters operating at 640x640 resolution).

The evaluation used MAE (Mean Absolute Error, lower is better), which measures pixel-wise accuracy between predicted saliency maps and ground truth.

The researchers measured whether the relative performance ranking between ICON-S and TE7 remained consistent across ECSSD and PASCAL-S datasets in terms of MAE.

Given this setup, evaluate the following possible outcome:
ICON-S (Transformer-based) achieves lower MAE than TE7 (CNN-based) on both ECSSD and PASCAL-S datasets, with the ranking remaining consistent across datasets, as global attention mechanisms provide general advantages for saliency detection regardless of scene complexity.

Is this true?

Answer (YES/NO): NO